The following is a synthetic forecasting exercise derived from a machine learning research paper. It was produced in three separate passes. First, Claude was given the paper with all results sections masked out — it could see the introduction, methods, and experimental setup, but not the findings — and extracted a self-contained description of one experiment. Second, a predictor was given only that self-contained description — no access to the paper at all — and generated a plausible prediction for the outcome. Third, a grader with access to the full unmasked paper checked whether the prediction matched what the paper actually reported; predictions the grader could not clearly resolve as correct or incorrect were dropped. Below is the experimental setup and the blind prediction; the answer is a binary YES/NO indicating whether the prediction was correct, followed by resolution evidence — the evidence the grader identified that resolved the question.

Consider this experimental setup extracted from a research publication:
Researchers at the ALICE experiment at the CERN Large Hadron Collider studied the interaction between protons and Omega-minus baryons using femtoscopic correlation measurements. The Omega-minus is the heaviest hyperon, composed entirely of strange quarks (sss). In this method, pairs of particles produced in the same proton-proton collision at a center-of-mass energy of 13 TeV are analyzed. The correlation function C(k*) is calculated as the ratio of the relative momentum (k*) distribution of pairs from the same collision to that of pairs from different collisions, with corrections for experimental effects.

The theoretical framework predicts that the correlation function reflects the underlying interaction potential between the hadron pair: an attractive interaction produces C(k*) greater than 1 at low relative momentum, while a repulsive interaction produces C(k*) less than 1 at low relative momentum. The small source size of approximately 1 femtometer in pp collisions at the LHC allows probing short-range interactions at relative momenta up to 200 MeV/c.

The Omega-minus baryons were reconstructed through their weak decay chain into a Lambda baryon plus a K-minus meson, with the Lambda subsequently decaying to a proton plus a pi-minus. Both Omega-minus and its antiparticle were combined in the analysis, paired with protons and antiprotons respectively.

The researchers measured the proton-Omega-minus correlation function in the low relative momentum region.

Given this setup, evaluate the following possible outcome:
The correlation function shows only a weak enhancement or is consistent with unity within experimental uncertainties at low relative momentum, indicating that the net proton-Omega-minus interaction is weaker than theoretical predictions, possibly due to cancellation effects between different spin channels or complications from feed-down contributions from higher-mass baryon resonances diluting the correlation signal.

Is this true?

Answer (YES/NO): NO